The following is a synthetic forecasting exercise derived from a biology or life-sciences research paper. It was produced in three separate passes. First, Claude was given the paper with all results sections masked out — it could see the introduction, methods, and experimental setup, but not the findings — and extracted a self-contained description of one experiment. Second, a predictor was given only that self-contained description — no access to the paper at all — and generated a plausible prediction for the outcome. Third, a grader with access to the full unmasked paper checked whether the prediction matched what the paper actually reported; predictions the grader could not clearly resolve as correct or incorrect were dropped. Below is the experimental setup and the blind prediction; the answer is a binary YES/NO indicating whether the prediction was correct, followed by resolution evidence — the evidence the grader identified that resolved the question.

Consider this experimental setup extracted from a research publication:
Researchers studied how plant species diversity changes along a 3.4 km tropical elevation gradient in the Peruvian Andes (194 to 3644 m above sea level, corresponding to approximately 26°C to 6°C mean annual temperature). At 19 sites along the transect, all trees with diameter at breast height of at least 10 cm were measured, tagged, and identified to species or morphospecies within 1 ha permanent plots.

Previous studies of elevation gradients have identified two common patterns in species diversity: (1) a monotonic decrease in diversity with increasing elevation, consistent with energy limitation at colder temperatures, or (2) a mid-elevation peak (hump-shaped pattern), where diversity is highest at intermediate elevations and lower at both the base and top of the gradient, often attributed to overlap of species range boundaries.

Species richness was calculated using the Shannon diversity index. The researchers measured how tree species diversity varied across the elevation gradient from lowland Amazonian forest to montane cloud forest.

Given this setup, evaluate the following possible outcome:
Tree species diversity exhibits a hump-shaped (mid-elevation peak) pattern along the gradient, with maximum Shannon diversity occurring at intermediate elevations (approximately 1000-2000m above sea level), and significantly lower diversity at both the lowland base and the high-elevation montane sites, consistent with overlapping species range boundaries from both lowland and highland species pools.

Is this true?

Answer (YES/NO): NO